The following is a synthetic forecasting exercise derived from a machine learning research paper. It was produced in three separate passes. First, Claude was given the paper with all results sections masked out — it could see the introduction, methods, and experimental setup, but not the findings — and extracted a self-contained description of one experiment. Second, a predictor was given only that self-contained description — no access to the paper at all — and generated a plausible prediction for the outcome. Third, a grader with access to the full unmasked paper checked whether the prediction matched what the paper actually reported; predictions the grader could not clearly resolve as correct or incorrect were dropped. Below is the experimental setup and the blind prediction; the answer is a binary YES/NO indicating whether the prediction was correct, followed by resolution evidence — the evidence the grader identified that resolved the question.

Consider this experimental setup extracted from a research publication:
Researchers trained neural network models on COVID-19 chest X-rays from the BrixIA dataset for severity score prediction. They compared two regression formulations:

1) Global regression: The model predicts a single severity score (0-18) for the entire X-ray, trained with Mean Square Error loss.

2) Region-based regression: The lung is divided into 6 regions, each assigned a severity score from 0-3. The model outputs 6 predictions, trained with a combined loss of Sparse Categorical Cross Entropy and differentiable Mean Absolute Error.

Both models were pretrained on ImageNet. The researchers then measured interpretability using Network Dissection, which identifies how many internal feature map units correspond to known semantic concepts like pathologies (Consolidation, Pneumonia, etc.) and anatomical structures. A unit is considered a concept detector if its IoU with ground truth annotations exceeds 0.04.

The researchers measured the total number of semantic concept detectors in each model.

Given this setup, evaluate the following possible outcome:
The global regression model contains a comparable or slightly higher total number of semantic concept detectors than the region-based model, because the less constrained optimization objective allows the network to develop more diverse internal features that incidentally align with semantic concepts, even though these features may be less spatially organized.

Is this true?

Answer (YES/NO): NO